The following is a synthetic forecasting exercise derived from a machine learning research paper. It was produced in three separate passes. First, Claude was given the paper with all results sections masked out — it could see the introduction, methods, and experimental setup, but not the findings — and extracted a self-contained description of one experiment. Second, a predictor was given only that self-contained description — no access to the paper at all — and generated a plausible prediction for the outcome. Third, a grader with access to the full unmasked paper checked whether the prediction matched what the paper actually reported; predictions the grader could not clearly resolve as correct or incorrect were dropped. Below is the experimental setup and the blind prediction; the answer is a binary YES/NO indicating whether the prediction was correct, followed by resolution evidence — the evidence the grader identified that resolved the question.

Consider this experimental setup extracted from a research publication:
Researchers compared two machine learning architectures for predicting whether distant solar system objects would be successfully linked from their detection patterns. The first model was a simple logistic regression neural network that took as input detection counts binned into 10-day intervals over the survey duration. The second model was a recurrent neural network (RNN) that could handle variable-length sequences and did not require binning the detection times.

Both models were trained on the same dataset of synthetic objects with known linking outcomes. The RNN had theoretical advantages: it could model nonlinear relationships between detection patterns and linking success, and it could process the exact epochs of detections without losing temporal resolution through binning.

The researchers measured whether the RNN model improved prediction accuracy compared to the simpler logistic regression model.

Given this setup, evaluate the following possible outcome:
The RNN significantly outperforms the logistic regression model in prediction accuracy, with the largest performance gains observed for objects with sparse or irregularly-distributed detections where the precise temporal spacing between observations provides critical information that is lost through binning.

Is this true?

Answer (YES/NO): NO